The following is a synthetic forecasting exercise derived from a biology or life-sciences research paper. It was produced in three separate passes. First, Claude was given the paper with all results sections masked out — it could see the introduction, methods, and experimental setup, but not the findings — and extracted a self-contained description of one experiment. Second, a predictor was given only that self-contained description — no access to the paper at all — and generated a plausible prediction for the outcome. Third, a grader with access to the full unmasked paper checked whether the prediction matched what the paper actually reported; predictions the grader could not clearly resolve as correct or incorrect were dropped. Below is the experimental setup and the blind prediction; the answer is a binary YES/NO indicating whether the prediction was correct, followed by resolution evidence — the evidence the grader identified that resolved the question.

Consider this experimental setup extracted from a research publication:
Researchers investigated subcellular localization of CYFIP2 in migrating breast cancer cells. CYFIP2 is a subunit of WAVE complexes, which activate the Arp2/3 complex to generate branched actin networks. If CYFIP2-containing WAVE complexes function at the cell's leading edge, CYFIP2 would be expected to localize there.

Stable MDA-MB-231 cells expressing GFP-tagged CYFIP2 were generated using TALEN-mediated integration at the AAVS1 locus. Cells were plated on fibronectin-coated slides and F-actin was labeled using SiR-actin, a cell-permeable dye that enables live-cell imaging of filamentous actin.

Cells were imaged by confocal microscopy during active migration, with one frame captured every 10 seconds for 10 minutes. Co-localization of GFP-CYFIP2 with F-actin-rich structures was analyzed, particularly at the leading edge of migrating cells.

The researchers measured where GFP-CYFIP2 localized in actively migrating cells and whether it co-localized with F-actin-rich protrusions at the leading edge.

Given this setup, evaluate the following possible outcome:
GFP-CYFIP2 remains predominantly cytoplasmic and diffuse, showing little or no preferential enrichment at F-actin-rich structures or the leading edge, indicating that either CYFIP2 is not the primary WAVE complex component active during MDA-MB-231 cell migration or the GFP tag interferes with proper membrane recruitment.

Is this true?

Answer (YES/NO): NO